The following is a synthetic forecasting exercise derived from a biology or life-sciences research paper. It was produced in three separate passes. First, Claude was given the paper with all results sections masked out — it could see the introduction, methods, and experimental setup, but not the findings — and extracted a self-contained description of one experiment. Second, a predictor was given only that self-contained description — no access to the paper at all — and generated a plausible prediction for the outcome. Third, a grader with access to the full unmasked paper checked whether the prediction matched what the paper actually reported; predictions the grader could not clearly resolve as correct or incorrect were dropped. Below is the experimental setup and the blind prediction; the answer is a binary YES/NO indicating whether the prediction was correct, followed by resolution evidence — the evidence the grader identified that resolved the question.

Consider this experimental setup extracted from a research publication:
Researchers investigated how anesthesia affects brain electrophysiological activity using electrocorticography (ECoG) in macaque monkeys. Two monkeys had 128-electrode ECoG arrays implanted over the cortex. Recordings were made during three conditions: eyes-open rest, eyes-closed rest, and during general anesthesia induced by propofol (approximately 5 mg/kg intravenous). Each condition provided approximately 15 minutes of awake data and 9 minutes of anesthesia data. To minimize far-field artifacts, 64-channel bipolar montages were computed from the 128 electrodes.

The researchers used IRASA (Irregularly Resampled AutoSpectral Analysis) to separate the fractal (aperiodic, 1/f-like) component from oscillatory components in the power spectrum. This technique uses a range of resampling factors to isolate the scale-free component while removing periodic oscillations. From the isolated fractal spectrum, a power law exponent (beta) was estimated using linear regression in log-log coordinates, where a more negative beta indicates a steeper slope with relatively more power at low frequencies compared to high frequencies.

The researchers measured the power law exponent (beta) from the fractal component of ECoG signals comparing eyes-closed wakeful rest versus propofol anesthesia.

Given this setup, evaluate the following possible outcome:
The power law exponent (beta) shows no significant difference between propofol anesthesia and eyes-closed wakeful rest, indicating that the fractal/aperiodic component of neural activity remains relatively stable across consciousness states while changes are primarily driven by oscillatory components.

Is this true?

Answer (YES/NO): NO